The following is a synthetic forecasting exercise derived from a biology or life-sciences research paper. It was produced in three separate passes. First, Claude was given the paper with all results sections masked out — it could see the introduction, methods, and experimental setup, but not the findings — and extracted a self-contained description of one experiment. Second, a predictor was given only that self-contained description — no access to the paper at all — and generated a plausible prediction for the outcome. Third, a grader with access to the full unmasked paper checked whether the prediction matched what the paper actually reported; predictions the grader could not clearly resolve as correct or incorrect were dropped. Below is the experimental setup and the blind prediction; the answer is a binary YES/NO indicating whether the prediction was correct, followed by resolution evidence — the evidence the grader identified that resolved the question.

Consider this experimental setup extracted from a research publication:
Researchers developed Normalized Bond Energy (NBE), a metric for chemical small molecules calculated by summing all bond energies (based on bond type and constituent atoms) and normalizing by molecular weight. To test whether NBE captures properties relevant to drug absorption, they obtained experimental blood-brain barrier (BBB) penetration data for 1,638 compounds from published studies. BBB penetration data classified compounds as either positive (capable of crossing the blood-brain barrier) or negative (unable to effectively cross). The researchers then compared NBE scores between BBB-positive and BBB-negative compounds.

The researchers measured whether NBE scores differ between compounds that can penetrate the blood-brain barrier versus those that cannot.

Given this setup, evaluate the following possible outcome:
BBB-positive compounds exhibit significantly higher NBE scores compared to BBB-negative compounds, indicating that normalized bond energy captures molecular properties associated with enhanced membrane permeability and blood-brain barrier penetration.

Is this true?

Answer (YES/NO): YES